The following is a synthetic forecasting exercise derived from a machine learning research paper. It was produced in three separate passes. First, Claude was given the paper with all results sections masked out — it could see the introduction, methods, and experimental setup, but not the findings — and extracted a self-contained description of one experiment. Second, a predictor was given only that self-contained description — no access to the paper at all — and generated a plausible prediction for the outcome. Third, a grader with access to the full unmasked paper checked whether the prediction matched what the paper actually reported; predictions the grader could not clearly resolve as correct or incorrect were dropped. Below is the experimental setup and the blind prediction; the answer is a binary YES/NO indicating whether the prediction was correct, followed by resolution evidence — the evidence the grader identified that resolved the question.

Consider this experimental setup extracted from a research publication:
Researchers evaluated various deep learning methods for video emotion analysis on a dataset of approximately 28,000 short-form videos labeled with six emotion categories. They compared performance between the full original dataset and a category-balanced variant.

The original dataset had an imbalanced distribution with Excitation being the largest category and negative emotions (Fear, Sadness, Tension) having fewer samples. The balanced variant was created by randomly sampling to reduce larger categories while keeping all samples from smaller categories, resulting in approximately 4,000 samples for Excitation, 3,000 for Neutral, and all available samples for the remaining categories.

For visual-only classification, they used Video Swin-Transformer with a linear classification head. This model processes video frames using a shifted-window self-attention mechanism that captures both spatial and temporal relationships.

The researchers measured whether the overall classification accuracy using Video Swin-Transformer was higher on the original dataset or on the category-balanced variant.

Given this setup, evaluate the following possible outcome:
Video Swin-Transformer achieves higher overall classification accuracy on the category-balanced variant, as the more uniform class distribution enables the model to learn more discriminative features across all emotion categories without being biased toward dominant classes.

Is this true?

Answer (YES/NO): NO